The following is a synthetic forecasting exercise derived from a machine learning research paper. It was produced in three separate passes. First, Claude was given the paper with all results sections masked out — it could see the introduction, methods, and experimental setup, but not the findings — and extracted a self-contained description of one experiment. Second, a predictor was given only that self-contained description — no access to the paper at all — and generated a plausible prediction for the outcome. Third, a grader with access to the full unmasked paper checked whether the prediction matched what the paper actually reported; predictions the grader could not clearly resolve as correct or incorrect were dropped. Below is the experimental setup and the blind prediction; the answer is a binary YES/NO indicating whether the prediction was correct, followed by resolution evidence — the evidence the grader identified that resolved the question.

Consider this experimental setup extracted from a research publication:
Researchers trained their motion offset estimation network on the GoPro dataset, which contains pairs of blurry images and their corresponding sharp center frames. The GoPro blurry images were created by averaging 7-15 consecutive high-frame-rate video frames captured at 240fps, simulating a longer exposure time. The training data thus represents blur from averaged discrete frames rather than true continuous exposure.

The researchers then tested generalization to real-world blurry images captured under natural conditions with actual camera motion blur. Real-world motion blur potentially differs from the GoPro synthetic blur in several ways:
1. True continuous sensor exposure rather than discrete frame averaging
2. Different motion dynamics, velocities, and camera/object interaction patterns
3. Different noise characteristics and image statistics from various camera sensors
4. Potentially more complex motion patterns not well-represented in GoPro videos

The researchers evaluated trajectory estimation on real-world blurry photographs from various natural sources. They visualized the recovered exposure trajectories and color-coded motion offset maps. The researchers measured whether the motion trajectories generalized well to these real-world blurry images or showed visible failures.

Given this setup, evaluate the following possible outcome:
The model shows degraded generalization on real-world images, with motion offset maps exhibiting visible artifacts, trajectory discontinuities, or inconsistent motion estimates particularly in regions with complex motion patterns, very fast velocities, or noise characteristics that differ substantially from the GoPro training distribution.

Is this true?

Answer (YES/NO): YES